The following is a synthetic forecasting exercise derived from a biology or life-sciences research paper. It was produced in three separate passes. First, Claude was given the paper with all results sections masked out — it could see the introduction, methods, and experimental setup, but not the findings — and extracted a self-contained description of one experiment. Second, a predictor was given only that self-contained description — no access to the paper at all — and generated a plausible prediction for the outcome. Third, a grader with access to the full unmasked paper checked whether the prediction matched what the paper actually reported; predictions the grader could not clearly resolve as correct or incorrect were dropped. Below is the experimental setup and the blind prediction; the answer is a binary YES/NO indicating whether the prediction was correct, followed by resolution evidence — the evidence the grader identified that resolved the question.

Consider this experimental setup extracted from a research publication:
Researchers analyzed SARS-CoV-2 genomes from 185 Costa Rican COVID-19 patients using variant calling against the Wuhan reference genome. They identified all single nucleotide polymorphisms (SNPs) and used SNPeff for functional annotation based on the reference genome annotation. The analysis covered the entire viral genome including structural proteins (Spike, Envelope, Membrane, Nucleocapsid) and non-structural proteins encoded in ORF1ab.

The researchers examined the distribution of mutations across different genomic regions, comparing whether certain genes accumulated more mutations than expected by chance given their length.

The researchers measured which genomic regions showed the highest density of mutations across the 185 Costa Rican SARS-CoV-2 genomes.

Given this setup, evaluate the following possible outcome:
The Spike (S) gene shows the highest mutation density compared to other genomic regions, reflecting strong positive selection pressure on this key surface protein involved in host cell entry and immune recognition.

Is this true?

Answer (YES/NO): NO